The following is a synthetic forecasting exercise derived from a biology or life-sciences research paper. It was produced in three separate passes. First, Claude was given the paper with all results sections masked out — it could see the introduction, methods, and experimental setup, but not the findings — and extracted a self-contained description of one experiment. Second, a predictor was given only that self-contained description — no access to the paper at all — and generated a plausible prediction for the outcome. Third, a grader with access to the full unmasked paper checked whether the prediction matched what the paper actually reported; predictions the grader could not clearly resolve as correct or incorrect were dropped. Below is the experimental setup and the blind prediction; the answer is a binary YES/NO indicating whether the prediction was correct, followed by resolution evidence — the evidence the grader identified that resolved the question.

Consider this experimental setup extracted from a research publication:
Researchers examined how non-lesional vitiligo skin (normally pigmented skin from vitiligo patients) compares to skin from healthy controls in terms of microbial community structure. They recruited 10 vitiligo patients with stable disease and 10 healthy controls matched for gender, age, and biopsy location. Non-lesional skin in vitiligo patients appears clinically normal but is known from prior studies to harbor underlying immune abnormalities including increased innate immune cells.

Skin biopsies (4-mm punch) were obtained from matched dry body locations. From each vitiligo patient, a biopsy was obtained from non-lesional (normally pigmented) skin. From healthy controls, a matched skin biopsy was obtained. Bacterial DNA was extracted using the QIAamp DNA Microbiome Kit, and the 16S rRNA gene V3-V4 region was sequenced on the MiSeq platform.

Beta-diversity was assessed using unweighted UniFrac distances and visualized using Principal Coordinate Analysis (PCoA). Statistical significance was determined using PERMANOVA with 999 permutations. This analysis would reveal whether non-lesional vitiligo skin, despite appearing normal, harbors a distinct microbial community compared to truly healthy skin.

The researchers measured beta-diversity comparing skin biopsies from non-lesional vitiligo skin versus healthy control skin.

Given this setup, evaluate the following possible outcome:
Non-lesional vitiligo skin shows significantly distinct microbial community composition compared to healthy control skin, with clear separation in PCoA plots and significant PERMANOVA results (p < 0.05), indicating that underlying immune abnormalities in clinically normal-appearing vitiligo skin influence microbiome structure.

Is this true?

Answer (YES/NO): NO